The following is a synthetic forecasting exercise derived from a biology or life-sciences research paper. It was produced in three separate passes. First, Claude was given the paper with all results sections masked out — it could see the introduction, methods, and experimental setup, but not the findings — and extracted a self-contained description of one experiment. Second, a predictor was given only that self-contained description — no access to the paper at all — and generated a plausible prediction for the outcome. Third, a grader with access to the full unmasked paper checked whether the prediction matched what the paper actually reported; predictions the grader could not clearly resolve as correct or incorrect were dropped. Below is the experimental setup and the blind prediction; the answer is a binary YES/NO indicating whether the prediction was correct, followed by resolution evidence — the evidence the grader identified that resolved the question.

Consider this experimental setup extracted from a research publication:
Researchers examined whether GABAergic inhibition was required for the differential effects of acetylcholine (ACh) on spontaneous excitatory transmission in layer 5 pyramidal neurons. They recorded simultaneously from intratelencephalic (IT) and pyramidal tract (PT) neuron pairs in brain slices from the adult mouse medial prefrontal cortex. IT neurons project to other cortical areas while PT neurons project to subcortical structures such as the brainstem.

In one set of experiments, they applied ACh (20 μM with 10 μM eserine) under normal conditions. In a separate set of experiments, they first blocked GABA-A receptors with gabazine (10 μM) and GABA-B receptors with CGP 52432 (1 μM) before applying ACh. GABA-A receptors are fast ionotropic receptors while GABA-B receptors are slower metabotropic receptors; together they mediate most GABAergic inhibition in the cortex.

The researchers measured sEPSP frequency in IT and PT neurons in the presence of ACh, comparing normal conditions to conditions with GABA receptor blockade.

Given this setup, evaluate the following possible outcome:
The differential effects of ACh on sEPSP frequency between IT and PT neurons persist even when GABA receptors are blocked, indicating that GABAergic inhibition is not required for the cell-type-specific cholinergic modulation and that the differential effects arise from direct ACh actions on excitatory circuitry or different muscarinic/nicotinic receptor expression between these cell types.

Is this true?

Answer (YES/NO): YES